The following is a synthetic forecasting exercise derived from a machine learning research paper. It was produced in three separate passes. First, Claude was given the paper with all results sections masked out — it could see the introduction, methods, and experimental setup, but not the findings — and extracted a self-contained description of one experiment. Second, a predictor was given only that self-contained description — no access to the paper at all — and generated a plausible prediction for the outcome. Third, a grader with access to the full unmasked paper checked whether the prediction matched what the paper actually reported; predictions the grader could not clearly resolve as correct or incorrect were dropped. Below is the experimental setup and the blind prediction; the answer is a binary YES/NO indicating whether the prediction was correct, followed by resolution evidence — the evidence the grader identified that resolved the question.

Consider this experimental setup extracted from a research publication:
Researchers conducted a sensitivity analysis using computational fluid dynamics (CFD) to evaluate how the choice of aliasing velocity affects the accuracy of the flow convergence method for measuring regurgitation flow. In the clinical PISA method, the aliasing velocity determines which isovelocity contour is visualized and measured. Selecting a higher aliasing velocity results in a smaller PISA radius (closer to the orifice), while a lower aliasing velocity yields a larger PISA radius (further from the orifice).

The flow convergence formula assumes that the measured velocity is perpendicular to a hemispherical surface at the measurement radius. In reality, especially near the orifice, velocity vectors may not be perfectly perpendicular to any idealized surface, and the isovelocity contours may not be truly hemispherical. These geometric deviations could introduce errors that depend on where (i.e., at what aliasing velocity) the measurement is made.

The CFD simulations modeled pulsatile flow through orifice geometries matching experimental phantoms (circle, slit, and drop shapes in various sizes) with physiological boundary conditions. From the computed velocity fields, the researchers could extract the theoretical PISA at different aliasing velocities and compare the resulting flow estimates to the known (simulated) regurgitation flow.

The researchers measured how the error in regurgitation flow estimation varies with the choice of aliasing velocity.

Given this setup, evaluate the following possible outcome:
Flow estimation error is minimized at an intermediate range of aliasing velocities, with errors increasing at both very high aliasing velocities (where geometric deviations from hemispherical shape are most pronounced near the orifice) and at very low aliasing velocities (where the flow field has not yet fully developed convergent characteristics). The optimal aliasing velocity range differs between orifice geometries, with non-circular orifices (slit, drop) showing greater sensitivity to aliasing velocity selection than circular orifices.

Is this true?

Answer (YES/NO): NO